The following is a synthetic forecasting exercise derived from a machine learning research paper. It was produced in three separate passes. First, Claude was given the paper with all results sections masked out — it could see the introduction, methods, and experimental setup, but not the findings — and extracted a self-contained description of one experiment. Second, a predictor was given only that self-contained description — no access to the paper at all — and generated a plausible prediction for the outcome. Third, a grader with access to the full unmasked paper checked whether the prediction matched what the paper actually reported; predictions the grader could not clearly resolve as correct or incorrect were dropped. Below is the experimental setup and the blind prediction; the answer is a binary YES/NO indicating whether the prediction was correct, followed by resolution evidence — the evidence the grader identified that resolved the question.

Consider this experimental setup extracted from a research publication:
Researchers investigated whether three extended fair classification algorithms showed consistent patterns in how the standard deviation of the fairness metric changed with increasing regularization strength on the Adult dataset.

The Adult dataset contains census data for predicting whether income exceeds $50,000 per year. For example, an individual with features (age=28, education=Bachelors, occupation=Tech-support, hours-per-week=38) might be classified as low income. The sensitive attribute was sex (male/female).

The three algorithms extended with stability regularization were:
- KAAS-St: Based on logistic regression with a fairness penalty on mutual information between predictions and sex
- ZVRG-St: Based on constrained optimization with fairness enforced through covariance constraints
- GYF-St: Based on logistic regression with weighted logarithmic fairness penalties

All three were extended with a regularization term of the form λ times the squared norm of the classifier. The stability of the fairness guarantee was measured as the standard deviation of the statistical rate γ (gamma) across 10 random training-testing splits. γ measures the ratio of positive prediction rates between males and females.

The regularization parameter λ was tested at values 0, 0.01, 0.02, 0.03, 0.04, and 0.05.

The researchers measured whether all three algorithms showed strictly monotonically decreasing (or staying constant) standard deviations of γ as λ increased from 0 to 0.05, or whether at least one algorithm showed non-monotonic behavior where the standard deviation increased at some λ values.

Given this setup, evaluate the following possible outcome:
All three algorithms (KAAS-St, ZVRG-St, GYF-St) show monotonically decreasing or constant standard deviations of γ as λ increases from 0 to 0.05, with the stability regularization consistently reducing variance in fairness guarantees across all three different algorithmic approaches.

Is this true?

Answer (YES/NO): NO